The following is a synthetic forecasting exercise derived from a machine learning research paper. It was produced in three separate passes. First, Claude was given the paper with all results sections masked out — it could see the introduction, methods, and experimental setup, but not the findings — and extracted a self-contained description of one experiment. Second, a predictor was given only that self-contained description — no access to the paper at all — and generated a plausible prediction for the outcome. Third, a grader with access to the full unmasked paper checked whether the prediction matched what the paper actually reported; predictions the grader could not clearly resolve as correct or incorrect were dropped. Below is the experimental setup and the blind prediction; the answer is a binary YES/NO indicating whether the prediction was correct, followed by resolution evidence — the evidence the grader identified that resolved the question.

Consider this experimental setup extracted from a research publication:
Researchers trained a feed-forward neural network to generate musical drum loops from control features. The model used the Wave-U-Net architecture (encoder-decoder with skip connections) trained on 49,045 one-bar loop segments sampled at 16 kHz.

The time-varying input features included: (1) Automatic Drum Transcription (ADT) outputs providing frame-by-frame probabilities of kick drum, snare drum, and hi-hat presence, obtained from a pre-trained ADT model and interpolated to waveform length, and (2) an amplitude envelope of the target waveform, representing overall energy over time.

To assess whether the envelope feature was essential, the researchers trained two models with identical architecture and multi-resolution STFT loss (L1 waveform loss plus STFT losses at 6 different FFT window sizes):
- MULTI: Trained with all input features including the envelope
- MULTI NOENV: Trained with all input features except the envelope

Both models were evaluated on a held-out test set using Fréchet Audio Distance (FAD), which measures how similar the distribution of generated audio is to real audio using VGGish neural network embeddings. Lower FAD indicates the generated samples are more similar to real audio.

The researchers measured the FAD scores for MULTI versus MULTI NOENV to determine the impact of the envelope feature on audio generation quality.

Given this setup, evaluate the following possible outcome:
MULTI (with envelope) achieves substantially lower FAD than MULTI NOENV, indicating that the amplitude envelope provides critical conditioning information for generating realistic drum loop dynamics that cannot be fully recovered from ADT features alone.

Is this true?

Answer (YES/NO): NO